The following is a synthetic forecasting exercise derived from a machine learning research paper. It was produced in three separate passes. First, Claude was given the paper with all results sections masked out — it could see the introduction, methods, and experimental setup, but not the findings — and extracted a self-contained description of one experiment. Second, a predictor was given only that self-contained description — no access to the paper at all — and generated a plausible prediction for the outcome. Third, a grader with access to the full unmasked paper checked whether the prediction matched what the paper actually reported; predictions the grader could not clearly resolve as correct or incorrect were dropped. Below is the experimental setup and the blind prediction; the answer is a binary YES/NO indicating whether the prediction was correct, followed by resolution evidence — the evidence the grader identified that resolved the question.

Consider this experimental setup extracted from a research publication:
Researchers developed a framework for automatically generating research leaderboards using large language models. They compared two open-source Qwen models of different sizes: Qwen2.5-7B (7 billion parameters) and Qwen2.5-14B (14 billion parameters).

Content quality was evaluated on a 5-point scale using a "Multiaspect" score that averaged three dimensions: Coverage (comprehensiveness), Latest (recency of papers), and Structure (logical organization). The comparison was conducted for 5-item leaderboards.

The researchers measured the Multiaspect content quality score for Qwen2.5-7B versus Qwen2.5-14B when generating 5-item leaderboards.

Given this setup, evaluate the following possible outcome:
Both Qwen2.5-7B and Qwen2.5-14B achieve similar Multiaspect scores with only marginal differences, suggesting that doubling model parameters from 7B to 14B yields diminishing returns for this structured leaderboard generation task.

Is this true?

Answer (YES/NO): NO